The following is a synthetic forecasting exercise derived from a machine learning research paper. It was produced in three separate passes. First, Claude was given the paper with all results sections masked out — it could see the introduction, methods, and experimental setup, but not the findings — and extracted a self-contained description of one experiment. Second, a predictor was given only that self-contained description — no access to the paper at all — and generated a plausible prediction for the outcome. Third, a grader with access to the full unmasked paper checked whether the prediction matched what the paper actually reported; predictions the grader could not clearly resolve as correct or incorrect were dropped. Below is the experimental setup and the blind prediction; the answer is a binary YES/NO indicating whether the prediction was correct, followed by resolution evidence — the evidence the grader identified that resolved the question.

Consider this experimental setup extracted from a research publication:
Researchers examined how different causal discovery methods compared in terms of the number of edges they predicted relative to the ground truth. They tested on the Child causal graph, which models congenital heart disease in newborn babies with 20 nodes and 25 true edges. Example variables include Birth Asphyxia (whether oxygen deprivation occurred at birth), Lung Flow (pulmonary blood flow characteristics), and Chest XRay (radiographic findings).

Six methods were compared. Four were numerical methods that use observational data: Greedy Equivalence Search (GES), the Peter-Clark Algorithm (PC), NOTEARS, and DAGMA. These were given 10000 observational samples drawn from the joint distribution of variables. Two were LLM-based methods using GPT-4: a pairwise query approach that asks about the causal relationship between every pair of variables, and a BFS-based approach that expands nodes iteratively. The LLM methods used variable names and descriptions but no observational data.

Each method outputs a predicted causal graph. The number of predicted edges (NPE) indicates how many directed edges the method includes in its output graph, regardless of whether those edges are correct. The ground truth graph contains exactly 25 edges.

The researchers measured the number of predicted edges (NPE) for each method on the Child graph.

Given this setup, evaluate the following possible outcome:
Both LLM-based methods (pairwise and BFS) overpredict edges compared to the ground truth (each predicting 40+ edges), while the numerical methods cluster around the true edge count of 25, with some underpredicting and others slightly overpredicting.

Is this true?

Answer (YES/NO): NO